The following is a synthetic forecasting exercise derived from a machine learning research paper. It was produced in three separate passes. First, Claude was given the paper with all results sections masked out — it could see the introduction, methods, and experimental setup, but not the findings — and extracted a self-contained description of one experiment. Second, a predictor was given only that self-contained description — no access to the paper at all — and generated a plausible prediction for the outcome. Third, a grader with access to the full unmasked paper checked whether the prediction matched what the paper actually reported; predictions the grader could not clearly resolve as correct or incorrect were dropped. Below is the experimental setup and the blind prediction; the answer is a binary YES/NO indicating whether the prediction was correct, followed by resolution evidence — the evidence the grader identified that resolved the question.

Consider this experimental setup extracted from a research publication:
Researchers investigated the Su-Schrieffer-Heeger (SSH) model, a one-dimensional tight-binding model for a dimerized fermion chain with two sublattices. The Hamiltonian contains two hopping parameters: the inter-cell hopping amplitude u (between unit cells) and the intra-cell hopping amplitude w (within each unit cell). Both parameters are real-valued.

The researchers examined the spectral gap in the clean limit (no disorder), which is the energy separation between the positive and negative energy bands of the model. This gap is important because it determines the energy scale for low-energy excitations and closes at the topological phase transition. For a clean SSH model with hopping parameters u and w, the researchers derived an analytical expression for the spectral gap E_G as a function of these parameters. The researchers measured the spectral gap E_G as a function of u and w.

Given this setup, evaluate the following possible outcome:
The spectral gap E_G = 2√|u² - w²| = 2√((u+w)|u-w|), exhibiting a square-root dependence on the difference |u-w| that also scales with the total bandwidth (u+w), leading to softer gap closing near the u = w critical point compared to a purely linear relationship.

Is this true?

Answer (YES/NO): NO